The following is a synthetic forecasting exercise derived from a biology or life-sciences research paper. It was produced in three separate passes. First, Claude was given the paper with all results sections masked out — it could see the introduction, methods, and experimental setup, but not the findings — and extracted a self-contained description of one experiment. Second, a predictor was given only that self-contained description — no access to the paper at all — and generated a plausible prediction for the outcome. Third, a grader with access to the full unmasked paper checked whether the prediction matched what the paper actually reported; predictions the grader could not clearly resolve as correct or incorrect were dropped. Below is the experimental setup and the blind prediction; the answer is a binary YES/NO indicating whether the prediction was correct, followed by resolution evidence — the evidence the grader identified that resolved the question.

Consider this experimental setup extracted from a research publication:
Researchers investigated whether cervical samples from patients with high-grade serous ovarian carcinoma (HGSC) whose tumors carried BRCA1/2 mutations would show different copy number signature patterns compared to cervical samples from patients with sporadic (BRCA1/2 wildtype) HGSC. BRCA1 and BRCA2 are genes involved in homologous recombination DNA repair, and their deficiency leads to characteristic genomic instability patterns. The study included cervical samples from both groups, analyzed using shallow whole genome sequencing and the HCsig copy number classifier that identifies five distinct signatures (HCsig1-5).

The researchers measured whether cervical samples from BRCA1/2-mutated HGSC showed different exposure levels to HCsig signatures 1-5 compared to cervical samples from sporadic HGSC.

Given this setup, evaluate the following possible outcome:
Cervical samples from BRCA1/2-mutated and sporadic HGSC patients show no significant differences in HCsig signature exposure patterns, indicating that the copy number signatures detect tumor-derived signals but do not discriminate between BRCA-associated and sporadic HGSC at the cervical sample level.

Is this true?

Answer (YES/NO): YES